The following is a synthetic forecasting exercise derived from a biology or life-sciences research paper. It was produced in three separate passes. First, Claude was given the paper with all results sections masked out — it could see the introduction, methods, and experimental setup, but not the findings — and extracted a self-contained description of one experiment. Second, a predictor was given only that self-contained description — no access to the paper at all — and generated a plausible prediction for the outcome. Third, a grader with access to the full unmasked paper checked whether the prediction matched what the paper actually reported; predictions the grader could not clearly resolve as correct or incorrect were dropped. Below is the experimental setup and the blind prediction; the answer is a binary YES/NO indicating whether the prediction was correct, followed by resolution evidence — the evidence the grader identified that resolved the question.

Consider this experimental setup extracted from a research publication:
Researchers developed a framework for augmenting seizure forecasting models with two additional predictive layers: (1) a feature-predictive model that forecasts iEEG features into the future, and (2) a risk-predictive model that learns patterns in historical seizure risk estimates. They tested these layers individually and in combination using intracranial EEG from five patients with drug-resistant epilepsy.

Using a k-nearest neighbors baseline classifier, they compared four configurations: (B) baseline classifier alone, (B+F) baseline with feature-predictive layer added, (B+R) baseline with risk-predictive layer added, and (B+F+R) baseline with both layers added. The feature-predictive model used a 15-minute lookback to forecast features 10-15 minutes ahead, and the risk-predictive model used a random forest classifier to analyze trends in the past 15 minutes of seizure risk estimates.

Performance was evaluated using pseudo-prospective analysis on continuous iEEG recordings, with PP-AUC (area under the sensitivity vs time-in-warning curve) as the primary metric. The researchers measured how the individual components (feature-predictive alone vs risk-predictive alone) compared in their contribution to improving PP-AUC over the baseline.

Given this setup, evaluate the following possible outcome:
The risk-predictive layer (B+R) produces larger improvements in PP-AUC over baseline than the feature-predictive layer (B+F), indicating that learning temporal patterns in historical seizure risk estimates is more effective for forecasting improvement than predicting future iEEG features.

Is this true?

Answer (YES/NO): NO